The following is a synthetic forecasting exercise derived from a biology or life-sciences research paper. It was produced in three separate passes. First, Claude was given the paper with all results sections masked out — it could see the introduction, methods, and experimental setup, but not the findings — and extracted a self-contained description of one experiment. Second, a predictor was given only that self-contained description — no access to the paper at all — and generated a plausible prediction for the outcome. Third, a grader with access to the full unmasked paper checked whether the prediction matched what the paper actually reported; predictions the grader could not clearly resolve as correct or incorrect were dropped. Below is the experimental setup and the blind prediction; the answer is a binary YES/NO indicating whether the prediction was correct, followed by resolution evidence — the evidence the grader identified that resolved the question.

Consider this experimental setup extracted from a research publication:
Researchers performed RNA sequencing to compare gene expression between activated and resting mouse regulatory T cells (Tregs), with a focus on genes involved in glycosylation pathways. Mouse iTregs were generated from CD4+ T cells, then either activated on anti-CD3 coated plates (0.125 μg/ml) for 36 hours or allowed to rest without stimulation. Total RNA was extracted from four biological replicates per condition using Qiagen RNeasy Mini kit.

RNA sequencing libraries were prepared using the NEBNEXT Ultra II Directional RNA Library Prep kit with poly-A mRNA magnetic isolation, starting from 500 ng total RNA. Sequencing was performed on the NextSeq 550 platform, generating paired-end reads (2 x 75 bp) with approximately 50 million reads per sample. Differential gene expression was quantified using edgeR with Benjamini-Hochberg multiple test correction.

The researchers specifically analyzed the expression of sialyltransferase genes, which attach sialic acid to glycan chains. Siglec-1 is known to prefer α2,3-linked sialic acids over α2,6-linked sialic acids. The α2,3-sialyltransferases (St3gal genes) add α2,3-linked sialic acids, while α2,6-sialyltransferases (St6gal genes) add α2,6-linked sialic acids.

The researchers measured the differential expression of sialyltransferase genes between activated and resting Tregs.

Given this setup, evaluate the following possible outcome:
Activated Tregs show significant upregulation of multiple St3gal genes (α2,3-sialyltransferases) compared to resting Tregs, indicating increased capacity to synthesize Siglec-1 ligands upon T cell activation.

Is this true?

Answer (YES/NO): NO